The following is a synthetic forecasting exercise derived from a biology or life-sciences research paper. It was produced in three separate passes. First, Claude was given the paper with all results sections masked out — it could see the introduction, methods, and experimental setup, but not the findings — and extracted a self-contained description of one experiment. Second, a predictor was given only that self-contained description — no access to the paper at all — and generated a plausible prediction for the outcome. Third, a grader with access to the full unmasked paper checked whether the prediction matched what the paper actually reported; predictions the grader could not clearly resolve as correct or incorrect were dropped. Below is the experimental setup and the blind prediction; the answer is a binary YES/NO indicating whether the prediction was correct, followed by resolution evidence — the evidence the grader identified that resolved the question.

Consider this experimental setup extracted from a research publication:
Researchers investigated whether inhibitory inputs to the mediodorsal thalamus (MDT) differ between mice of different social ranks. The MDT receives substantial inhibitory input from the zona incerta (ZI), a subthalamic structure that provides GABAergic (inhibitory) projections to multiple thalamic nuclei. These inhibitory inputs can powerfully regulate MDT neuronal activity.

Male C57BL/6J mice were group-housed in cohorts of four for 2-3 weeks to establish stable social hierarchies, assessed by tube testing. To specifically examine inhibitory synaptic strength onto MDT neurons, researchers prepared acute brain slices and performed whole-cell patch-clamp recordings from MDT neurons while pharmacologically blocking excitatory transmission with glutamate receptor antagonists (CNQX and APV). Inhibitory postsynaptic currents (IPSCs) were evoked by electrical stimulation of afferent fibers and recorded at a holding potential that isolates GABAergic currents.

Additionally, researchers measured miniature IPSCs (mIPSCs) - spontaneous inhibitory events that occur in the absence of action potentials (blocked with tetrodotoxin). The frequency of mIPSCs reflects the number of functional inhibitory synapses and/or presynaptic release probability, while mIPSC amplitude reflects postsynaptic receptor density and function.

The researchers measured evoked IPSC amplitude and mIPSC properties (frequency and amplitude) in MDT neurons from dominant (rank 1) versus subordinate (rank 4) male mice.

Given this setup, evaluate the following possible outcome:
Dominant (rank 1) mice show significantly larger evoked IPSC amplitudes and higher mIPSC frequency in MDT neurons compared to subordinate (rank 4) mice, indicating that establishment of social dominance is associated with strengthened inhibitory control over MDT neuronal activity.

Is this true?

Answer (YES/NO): NO